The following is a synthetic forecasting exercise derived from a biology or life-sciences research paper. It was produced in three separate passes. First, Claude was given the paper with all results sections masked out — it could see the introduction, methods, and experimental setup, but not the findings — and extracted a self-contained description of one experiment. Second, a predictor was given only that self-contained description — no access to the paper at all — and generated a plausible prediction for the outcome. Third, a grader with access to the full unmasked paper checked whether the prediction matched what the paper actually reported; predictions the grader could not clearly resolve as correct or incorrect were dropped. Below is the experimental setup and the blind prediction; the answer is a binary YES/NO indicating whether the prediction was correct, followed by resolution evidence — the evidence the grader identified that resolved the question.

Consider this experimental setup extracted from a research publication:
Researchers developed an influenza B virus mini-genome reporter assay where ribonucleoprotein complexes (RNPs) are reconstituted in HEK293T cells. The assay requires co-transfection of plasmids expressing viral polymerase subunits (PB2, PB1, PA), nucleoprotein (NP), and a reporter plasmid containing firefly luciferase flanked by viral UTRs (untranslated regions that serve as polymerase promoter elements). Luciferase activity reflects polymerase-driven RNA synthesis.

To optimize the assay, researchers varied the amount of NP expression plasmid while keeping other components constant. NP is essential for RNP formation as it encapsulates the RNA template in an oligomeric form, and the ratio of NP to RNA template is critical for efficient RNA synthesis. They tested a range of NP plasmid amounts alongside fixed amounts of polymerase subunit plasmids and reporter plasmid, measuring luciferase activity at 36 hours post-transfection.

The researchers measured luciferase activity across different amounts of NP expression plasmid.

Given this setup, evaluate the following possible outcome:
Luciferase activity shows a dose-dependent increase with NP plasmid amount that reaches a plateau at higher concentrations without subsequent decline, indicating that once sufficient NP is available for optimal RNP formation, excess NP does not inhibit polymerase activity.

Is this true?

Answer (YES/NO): YES